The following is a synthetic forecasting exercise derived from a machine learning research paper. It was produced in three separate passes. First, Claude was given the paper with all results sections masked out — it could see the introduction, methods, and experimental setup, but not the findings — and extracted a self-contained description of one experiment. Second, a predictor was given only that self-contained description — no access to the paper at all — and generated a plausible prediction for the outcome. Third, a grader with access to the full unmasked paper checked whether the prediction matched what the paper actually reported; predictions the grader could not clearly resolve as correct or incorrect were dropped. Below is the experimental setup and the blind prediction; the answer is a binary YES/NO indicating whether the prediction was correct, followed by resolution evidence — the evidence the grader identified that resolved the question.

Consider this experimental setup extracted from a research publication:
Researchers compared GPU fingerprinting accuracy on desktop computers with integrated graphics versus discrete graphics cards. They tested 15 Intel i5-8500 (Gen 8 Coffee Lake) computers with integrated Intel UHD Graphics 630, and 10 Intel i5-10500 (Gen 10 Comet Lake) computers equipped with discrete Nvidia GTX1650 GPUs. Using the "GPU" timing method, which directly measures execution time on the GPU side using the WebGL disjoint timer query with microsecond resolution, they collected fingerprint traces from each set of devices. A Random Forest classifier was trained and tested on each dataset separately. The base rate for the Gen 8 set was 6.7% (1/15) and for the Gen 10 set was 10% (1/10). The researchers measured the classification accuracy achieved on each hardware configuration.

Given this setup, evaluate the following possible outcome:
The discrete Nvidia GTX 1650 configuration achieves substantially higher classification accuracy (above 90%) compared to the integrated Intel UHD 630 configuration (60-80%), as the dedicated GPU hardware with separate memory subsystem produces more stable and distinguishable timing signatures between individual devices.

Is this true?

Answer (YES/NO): NO